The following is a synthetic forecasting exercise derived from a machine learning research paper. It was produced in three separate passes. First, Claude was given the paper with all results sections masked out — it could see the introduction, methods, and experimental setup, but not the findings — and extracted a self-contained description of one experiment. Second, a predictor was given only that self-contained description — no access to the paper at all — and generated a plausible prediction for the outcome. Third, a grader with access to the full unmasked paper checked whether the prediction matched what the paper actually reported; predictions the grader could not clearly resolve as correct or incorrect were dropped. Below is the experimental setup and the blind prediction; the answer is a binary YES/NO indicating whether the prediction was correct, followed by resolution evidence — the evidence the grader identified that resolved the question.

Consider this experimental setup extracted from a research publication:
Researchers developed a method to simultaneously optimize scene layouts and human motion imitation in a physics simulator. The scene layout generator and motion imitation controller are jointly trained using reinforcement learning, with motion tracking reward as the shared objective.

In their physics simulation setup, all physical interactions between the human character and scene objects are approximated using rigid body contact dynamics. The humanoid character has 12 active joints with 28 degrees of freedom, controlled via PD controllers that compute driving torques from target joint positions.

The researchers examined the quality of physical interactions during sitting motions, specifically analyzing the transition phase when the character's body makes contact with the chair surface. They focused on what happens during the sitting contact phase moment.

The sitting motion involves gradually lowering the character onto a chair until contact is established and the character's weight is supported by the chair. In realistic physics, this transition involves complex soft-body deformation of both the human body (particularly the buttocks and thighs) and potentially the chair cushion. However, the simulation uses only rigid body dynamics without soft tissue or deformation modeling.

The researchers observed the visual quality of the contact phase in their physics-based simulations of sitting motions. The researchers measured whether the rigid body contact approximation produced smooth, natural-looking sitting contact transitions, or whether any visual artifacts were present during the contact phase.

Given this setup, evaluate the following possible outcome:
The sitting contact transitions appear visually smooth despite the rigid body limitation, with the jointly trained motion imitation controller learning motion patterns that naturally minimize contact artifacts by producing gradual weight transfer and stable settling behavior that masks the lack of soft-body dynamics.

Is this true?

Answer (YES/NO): NO